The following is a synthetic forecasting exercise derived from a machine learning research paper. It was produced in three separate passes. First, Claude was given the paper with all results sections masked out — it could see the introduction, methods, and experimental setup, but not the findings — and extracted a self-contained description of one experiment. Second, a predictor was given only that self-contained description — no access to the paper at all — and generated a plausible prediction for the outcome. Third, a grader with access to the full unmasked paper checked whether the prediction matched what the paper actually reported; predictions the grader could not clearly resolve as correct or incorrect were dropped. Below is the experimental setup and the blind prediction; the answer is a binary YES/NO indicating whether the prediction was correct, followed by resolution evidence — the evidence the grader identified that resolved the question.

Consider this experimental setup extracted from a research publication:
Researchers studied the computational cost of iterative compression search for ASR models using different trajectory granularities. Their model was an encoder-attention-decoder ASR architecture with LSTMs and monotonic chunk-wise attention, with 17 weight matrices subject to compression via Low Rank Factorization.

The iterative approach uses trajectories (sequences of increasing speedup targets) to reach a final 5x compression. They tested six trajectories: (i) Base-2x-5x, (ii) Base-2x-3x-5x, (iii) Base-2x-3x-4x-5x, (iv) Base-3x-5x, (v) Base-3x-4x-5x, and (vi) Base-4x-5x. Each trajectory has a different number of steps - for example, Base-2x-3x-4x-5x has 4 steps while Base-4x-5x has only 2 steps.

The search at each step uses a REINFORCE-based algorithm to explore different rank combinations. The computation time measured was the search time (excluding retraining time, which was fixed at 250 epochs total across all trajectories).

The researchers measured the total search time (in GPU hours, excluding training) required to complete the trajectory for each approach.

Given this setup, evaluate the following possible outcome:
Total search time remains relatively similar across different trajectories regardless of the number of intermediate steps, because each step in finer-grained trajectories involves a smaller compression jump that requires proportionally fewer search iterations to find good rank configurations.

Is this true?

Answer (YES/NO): YES